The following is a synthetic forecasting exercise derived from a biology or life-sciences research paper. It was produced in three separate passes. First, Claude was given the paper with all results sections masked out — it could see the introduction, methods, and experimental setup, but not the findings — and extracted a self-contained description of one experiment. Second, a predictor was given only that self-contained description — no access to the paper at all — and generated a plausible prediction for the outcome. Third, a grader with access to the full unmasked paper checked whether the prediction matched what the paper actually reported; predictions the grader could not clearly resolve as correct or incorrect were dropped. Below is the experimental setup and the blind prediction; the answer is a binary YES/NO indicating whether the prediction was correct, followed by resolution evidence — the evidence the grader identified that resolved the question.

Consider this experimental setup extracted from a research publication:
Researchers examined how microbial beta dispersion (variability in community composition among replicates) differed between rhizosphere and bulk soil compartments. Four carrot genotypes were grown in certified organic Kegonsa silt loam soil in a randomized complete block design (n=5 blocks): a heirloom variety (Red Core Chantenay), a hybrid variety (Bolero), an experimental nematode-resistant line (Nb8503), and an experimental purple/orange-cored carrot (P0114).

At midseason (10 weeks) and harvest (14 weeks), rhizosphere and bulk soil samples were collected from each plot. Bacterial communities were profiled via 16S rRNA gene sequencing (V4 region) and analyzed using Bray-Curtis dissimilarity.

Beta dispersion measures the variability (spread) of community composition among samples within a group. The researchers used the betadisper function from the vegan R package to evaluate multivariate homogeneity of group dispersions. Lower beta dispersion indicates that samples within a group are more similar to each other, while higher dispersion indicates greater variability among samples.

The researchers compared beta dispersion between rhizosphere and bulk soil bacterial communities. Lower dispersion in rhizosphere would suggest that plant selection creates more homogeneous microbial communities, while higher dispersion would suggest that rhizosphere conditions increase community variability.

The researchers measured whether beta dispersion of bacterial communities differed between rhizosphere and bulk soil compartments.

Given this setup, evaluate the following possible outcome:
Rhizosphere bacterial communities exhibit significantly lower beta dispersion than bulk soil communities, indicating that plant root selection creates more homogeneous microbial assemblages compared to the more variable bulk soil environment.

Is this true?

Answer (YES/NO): NO